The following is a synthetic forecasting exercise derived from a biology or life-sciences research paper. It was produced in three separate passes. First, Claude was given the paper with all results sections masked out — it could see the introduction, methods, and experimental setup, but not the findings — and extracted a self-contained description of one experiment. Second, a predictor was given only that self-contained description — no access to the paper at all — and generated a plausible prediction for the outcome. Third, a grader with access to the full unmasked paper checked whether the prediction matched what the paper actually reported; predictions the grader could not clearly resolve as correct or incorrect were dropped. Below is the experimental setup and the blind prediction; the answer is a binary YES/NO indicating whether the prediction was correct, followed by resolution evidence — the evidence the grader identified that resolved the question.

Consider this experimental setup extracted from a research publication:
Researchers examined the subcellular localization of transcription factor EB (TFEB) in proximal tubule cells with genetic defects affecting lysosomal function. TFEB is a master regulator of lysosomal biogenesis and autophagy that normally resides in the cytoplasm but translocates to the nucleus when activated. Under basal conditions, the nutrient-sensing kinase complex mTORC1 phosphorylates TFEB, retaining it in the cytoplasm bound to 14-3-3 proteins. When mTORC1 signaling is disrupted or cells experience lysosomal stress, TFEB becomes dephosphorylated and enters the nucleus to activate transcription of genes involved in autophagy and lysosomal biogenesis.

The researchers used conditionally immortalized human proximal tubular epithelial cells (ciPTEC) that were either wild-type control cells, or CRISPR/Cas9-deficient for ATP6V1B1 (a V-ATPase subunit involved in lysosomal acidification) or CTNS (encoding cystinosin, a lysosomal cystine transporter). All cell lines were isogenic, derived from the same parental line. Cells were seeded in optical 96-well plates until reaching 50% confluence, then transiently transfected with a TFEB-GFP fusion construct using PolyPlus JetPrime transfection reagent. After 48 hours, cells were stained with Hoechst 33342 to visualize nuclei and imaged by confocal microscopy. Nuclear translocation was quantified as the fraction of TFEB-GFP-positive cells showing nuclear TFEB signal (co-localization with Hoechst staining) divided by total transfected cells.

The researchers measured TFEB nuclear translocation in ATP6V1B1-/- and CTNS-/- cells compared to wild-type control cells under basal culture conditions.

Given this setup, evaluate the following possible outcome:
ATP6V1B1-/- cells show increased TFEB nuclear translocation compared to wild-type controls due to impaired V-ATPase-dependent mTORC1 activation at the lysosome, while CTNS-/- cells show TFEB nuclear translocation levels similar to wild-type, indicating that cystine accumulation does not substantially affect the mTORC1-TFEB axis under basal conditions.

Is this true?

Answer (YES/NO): NO